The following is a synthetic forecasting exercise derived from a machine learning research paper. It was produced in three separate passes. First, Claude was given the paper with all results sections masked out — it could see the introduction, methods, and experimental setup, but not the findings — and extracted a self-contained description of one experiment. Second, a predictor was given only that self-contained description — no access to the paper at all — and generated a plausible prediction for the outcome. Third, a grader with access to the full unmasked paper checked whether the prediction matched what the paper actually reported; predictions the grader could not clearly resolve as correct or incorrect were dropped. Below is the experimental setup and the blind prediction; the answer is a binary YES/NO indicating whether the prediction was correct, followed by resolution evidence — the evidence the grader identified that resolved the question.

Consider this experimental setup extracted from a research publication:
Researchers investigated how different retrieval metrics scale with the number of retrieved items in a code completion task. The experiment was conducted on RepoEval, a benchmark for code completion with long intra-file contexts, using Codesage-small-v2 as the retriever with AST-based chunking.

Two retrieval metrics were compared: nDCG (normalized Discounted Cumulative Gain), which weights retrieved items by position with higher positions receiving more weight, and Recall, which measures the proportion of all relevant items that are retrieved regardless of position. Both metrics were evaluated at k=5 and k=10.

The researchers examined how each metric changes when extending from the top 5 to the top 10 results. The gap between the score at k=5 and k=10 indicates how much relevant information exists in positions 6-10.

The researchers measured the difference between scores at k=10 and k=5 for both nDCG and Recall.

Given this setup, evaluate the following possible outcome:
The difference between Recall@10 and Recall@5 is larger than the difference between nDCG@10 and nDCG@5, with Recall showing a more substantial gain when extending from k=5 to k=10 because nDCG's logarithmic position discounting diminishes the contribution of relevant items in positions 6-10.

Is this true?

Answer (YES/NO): YES